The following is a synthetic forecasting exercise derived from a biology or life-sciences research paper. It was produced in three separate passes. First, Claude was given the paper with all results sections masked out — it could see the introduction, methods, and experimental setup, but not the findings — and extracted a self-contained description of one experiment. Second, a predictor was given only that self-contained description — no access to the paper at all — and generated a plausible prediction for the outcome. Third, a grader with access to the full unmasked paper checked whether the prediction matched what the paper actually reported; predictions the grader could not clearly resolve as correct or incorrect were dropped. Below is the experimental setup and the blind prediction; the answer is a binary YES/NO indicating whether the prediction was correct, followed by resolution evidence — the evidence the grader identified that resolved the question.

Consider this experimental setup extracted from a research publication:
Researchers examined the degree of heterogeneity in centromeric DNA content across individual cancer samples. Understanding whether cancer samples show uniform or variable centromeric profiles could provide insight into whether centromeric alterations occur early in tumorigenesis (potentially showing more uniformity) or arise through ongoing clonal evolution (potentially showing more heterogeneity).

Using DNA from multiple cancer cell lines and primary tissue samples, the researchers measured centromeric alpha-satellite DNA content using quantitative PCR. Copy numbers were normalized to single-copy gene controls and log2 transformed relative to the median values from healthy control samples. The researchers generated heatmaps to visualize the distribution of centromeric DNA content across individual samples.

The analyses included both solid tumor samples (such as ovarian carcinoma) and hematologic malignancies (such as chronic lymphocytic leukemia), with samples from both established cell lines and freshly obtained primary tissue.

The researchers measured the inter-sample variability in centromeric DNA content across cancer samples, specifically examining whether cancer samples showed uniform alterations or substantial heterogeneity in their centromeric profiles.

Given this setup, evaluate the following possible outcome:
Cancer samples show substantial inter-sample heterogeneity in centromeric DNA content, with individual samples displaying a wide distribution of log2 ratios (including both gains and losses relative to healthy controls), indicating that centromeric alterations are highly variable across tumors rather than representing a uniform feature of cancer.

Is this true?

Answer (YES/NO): NO